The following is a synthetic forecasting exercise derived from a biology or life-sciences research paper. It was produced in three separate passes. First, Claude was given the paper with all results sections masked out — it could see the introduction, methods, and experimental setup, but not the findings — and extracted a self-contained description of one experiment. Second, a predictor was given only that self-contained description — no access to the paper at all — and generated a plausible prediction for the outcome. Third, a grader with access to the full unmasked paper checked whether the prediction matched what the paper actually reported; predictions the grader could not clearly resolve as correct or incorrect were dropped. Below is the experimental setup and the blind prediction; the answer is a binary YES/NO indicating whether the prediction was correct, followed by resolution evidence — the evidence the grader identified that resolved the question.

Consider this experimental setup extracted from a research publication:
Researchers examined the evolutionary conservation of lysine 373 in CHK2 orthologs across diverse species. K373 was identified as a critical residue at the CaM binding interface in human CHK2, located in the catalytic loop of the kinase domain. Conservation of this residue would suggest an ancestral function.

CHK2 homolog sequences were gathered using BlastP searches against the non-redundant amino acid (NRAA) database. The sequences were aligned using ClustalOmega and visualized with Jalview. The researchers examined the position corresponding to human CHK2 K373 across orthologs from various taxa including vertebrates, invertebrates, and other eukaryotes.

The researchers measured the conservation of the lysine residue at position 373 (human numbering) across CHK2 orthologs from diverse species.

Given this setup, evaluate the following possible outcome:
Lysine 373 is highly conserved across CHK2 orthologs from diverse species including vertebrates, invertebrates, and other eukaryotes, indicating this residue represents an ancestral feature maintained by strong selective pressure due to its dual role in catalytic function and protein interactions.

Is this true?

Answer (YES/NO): NO